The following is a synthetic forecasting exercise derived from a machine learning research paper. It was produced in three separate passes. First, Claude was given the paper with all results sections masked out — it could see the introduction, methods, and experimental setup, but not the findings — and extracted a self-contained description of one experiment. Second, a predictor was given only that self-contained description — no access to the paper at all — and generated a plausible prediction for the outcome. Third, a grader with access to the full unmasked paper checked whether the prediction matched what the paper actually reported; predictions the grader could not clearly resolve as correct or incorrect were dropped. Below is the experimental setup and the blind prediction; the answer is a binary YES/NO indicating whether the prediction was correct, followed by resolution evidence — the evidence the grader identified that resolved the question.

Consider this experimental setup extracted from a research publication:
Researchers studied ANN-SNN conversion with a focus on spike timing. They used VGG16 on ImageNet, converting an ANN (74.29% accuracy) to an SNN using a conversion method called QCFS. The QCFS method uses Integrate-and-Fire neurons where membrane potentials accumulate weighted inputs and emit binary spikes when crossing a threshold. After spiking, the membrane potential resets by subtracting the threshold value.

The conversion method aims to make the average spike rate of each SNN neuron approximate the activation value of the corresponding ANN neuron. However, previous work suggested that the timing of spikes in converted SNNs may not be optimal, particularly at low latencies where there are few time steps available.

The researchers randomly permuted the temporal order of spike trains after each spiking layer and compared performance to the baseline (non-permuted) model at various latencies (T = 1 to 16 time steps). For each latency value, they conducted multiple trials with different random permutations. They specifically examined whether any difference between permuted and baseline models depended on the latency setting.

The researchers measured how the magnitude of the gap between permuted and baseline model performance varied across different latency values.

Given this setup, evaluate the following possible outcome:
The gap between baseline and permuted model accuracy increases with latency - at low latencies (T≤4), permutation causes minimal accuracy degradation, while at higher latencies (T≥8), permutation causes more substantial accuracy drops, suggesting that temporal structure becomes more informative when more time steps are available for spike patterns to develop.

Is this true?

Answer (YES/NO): NO